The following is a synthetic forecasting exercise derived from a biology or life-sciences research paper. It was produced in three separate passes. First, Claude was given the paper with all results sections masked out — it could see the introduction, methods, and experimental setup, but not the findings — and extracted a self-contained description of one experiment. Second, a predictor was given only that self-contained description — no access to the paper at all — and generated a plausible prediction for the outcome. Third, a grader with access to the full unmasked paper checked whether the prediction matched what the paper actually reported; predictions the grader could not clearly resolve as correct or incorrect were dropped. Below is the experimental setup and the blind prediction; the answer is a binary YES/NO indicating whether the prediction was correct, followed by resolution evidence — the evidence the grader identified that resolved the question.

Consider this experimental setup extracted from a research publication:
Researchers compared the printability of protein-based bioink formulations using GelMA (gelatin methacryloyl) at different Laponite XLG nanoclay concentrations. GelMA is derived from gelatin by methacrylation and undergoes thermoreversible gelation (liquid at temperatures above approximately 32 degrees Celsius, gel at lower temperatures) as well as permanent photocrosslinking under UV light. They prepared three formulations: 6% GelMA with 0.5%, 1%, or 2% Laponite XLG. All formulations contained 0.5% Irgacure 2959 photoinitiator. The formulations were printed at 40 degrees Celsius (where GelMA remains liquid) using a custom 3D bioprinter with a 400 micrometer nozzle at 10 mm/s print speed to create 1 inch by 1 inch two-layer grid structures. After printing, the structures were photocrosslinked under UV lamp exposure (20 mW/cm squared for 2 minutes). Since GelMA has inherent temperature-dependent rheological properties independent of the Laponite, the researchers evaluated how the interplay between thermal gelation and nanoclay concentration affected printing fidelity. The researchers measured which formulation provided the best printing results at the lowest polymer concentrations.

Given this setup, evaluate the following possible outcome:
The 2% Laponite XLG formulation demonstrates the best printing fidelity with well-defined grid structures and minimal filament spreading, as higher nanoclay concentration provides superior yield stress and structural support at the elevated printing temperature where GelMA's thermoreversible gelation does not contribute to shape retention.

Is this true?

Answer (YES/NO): NO